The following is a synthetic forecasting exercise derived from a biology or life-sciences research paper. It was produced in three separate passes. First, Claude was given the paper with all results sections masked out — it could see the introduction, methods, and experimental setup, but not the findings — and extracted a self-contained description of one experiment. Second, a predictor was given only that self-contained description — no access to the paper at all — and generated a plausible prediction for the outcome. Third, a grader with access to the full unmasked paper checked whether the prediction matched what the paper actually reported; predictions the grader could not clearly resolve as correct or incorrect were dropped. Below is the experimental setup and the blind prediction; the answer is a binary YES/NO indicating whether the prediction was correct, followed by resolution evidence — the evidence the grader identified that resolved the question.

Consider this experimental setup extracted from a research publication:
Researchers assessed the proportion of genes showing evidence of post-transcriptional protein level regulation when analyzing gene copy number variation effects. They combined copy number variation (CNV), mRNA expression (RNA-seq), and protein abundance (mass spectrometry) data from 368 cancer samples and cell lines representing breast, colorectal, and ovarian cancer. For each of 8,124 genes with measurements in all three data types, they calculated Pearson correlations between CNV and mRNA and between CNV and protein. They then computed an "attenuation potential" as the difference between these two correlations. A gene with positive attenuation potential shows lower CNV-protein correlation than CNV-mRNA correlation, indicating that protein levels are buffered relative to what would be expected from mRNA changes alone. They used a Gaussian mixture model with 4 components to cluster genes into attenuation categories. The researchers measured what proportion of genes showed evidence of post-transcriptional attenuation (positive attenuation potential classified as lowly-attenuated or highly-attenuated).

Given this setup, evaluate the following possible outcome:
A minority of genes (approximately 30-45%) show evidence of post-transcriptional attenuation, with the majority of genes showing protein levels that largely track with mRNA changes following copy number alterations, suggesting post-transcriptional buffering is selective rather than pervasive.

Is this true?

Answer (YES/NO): YES